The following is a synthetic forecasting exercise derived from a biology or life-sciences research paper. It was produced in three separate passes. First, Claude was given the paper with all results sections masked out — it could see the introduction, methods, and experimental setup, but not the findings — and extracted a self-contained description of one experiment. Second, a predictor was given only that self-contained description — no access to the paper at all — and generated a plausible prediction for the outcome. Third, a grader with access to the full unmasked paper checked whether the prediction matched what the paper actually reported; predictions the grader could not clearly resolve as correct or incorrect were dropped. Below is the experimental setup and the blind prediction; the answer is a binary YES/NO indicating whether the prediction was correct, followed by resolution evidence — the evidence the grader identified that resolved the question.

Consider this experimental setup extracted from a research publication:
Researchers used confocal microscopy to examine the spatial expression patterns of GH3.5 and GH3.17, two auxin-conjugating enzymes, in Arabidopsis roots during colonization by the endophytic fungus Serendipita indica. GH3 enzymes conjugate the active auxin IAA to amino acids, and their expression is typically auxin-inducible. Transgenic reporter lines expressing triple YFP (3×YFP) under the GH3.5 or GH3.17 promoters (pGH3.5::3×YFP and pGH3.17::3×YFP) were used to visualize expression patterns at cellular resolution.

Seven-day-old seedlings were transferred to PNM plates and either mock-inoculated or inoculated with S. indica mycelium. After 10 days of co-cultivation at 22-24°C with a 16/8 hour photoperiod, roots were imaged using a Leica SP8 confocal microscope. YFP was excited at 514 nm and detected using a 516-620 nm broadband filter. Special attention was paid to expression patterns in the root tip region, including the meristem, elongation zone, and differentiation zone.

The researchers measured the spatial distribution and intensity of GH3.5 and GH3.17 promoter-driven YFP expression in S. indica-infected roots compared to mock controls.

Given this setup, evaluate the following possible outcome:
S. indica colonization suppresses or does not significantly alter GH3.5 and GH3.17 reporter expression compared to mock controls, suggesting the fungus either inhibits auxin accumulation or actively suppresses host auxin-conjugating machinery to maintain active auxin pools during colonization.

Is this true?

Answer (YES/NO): NO